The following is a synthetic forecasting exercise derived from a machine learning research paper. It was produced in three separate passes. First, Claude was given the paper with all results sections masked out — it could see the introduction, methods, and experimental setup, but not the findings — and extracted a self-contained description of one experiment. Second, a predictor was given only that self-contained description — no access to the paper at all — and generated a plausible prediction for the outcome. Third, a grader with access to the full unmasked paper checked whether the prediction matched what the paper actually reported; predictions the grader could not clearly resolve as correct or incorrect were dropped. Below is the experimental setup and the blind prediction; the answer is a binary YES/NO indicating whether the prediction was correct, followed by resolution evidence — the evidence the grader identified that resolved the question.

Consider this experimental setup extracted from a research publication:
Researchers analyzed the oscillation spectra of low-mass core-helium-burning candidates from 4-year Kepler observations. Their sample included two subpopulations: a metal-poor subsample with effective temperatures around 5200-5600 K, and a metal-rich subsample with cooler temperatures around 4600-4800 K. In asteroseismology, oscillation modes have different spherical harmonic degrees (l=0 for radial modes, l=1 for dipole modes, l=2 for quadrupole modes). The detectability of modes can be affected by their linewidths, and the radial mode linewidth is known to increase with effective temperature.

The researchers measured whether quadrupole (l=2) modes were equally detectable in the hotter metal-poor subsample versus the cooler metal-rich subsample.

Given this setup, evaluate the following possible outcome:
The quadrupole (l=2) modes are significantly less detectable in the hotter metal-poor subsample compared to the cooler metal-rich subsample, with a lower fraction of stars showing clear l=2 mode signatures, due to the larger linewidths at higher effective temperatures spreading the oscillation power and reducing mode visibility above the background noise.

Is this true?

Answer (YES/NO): YES